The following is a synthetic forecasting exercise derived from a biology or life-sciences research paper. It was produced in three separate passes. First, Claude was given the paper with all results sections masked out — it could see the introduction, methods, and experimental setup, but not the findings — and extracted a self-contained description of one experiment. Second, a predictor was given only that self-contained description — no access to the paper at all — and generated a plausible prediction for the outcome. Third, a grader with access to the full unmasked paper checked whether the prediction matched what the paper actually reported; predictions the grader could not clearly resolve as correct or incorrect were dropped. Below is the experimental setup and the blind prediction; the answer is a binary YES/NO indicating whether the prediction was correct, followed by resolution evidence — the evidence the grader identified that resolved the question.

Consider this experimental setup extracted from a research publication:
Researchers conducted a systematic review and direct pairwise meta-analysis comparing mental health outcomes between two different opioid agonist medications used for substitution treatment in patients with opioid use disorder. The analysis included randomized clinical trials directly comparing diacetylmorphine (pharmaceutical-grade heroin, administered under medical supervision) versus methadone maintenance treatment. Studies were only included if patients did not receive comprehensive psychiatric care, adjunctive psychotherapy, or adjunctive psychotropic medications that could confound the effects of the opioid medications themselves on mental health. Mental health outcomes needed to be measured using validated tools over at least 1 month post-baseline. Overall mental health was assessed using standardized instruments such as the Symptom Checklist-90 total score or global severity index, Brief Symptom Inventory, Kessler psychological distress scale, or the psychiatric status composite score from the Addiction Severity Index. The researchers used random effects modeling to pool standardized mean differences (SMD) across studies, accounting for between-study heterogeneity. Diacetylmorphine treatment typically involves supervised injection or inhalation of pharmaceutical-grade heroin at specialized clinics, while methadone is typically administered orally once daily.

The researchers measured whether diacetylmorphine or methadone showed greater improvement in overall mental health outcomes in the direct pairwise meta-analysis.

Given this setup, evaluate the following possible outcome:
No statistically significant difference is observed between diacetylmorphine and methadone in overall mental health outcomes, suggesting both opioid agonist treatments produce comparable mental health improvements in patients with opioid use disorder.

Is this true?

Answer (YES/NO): NO